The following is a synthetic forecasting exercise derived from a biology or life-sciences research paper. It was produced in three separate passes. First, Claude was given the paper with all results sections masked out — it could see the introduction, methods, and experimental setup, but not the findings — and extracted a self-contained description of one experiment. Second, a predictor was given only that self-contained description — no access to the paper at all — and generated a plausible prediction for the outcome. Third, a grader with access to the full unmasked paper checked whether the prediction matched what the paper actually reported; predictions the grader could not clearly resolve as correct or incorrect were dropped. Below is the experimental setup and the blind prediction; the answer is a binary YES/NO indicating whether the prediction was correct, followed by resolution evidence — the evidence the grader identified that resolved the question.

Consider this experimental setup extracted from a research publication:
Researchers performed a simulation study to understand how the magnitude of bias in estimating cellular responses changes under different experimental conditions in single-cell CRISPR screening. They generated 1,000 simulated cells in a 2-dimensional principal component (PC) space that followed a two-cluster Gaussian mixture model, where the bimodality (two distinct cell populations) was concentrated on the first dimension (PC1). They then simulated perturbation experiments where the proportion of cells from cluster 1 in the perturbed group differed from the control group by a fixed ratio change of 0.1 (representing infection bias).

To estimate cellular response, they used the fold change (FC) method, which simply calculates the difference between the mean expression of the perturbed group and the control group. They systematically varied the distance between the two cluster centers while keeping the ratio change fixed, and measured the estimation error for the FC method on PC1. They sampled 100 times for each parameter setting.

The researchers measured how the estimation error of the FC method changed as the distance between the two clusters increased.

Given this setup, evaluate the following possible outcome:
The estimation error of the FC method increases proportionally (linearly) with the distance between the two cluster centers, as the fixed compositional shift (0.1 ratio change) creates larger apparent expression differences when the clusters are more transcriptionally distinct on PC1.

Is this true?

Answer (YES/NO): YES